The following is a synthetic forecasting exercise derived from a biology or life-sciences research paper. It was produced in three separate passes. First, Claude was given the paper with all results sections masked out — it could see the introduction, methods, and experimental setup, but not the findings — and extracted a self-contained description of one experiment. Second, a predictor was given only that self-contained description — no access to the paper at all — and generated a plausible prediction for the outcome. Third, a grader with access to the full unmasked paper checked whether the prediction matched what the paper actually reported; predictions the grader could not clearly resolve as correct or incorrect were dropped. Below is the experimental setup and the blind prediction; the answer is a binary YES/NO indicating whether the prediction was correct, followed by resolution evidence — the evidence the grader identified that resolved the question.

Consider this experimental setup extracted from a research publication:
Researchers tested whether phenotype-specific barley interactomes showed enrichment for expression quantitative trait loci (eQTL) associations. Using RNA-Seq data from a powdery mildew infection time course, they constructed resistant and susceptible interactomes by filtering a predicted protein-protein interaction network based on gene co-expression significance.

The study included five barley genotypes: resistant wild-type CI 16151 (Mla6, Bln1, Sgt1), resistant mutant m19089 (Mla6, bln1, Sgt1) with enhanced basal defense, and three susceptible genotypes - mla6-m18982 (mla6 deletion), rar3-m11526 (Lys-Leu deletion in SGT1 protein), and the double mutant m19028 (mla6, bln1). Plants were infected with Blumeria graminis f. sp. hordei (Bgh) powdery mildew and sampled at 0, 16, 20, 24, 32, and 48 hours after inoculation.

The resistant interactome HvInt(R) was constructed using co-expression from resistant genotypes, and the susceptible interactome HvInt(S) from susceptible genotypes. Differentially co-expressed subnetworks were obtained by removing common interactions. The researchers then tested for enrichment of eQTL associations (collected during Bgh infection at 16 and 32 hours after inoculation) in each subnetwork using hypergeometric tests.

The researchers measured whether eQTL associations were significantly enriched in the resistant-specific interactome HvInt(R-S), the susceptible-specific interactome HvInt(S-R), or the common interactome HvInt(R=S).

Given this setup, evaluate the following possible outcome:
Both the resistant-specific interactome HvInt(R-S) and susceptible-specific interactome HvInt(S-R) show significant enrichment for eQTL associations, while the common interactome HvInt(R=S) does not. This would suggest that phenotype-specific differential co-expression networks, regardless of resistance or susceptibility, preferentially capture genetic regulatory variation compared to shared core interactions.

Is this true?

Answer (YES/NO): NO